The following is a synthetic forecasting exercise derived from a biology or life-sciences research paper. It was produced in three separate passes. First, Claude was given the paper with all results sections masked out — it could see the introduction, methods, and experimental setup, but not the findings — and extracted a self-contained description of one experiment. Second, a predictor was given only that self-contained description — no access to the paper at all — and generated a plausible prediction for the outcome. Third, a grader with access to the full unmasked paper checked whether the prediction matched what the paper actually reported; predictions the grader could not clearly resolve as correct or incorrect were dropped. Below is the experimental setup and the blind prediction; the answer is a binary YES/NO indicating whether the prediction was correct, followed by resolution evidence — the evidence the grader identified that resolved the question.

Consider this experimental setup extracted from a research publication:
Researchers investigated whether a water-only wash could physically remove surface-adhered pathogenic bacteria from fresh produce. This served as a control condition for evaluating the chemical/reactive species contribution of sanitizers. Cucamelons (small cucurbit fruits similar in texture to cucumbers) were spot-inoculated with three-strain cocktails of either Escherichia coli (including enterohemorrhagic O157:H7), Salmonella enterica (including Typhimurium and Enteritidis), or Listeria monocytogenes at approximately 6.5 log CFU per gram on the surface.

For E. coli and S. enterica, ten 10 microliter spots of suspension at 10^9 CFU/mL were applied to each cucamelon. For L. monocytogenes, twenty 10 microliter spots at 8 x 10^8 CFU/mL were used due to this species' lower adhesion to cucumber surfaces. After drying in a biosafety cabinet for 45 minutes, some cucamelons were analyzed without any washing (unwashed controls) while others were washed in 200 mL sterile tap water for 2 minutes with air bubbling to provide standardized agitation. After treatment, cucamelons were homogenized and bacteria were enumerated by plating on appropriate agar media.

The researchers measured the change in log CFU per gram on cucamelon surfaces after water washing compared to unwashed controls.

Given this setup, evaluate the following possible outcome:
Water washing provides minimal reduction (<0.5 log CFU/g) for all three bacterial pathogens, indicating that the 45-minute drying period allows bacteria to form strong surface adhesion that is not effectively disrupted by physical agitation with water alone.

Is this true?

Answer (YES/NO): NO